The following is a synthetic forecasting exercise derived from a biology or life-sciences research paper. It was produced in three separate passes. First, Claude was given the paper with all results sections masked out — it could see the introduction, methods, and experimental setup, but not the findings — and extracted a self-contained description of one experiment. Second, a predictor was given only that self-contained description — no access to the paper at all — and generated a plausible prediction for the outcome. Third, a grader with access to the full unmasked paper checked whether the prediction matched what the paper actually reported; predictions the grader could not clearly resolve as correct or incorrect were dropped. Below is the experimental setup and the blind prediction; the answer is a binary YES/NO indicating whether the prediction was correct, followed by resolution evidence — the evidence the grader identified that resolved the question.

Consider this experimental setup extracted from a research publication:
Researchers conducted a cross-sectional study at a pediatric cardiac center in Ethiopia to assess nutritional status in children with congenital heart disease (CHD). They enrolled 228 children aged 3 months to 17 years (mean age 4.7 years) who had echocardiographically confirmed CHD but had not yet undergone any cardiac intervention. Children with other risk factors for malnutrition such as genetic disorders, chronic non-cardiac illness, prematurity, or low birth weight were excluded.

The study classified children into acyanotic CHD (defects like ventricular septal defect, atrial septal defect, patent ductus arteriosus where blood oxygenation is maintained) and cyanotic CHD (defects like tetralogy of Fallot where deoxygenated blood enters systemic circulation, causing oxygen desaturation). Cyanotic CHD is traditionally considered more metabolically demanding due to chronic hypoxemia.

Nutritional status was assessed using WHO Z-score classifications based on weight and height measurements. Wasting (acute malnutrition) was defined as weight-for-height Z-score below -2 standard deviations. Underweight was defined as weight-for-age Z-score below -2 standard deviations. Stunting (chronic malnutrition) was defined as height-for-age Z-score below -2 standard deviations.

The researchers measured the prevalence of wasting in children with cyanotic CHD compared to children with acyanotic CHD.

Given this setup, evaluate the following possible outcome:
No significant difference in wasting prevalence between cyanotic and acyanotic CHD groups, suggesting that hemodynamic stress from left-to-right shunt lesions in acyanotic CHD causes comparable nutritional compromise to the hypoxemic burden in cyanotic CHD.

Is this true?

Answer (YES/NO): YES